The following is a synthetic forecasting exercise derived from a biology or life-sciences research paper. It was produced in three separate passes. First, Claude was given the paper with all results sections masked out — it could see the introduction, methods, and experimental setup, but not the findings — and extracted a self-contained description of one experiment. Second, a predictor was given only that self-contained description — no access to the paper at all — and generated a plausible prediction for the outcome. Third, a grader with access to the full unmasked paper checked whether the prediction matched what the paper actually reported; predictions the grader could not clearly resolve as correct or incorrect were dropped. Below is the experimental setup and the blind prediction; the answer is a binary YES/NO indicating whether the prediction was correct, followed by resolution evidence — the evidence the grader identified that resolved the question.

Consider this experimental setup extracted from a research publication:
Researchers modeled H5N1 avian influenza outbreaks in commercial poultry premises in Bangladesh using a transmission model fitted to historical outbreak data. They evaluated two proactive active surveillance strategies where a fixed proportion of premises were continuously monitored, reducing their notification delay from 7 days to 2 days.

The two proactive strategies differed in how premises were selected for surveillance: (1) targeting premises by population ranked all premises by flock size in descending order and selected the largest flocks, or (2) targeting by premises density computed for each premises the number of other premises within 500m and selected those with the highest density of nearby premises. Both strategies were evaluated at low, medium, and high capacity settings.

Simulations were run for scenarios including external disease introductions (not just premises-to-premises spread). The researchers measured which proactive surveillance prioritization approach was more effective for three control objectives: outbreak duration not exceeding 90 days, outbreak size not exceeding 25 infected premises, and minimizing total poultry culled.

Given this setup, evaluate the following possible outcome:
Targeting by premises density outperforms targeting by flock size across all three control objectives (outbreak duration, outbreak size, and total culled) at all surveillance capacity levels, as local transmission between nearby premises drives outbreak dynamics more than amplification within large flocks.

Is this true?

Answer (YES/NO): NO